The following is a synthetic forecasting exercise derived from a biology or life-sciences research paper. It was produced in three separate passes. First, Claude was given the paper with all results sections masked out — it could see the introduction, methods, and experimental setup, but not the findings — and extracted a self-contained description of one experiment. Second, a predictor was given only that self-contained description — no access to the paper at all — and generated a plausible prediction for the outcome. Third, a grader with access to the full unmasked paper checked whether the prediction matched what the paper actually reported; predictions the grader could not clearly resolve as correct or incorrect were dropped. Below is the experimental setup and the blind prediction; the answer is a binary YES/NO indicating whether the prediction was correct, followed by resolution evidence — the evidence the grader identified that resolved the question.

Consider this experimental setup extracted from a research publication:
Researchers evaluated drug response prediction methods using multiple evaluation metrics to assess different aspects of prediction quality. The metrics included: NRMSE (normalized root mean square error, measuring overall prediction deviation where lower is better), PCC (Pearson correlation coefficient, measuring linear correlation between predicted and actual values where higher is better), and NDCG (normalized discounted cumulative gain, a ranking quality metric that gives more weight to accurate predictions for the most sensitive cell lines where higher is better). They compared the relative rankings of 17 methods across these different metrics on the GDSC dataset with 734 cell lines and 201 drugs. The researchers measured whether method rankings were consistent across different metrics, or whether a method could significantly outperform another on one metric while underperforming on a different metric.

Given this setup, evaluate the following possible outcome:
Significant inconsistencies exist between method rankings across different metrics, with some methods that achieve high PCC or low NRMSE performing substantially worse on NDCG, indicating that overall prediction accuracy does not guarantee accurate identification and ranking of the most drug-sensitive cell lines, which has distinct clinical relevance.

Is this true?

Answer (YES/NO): YES